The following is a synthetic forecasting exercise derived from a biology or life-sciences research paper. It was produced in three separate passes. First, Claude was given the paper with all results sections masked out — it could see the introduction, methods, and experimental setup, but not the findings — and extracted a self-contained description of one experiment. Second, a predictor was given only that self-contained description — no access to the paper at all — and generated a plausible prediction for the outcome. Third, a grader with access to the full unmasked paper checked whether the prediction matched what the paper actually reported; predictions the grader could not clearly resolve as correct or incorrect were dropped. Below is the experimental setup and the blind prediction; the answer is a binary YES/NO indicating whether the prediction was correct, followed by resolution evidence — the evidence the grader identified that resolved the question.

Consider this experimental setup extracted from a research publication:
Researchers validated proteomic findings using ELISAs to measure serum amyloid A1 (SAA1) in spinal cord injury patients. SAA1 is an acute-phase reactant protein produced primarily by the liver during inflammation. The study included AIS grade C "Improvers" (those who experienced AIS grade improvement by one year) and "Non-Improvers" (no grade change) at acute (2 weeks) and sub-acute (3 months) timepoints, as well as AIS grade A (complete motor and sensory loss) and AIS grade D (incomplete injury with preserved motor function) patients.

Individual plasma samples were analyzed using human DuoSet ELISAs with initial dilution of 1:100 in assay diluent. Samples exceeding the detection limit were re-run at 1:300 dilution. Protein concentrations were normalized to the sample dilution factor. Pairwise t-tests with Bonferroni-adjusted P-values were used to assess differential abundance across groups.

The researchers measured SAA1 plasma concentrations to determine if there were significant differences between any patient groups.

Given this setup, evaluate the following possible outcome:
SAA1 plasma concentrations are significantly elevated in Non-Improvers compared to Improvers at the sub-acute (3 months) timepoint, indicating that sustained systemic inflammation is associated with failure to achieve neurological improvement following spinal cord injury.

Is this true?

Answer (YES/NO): NO